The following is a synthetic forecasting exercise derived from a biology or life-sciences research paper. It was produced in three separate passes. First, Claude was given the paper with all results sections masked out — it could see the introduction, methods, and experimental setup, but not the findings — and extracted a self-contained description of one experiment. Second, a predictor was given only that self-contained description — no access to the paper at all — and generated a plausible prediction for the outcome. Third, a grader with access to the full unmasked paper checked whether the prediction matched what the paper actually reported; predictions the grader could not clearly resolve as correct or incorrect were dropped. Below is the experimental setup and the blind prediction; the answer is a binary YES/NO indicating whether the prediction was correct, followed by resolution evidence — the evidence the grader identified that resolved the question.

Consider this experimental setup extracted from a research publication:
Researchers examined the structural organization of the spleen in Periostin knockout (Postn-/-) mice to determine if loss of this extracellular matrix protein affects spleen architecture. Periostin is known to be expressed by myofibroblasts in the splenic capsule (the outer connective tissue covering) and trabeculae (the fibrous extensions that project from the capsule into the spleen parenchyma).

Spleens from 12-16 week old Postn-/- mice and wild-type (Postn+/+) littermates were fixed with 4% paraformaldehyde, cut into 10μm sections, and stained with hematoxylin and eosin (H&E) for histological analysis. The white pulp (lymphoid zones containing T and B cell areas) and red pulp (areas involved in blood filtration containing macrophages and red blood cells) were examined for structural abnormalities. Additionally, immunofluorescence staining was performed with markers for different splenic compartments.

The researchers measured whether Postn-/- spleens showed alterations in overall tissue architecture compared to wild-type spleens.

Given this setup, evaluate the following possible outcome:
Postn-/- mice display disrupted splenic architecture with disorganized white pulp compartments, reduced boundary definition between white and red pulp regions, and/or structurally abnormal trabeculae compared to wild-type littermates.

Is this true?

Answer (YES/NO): NO